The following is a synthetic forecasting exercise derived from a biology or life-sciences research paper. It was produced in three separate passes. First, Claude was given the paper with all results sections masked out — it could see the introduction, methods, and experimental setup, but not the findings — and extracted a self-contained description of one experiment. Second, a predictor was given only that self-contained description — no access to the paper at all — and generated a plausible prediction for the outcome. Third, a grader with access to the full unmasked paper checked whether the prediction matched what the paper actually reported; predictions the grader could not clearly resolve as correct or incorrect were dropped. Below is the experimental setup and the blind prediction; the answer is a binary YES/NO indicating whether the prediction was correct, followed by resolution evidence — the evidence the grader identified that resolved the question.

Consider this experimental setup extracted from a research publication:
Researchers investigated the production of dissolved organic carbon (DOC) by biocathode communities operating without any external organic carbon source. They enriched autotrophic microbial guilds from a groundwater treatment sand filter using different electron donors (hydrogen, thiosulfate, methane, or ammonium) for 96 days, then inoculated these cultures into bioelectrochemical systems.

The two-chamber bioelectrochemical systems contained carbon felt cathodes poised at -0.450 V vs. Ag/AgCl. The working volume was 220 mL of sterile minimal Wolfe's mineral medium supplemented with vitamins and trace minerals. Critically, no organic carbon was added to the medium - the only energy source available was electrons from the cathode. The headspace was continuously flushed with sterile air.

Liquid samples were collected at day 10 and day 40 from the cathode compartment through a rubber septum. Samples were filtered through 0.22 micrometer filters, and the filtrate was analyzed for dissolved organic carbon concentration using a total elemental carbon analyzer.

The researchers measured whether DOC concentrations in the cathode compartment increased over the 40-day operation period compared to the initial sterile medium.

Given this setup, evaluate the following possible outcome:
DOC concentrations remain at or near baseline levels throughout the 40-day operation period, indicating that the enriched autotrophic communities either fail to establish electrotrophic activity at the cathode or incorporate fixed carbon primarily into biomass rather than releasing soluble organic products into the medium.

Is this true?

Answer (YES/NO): NO